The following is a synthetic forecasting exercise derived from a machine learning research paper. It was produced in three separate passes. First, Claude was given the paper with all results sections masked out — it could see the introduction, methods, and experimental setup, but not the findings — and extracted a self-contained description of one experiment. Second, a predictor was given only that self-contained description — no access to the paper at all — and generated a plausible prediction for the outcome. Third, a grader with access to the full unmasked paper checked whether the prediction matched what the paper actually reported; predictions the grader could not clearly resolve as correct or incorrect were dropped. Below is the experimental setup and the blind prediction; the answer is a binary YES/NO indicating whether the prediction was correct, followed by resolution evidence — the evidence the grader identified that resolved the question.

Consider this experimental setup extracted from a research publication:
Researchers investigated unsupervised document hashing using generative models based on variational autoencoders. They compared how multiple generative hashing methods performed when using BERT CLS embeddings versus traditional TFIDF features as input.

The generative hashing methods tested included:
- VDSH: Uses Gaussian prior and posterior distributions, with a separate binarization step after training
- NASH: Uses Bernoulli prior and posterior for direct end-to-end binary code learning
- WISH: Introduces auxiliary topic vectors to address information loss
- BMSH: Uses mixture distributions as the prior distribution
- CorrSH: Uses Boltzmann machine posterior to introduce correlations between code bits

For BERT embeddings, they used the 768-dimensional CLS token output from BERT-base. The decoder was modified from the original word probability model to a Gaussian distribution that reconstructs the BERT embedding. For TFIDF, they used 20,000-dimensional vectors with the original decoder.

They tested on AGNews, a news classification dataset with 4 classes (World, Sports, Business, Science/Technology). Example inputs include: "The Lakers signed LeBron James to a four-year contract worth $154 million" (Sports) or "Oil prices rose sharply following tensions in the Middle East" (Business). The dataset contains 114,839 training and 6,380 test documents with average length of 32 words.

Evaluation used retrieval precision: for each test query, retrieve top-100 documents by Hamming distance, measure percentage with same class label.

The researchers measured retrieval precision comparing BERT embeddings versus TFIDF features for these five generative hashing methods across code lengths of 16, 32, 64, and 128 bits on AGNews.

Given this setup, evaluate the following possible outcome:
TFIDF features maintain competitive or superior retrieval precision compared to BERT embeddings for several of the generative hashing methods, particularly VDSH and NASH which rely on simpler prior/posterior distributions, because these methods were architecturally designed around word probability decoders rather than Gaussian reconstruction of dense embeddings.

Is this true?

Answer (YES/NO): YES